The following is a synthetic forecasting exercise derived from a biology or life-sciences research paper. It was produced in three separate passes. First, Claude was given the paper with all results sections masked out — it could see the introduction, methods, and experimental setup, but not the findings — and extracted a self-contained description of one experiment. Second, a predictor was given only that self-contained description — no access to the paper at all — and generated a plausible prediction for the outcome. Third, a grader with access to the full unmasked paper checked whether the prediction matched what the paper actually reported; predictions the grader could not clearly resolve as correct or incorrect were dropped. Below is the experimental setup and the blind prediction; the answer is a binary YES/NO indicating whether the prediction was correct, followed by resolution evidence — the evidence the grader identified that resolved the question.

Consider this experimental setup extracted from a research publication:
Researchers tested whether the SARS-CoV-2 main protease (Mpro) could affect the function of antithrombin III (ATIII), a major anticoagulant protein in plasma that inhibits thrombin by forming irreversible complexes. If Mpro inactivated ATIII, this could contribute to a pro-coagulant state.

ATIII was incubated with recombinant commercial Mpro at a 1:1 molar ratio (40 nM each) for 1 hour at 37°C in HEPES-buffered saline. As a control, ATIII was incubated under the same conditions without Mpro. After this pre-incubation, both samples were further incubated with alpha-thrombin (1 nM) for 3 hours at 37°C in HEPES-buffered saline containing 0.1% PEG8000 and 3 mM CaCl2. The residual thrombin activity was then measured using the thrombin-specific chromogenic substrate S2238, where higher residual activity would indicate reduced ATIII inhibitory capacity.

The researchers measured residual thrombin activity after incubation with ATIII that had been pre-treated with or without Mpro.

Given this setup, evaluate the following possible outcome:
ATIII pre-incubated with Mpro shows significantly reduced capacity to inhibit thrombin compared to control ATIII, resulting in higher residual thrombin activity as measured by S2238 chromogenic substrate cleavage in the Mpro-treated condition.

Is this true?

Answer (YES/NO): NO